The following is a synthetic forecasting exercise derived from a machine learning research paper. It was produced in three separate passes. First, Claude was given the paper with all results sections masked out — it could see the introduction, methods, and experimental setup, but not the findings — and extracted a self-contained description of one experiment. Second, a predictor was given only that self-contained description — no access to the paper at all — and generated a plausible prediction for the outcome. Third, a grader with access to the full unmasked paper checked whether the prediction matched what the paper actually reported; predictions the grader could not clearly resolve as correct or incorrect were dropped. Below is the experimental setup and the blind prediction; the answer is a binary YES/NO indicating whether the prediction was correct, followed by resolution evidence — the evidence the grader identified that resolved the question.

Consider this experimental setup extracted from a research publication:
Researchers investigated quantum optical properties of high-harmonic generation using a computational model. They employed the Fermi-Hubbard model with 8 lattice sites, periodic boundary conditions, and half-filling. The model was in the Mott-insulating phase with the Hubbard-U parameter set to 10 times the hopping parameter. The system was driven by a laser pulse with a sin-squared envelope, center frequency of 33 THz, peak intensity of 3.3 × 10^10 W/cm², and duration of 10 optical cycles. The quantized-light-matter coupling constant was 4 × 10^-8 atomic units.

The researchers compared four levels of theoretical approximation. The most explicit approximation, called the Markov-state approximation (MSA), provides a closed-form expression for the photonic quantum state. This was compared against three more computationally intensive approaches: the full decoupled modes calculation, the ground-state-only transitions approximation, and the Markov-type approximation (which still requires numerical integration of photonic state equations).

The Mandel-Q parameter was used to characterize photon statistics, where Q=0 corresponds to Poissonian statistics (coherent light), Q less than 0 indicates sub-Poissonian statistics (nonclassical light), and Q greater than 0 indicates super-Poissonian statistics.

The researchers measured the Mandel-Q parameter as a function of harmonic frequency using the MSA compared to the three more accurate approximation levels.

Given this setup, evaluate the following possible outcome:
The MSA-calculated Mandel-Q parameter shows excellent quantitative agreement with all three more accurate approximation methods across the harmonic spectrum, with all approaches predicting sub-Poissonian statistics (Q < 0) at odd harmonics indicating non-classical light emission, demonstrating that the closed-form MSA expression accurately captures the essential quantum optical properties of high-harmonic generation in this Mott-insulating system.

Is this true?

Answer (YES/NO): NO